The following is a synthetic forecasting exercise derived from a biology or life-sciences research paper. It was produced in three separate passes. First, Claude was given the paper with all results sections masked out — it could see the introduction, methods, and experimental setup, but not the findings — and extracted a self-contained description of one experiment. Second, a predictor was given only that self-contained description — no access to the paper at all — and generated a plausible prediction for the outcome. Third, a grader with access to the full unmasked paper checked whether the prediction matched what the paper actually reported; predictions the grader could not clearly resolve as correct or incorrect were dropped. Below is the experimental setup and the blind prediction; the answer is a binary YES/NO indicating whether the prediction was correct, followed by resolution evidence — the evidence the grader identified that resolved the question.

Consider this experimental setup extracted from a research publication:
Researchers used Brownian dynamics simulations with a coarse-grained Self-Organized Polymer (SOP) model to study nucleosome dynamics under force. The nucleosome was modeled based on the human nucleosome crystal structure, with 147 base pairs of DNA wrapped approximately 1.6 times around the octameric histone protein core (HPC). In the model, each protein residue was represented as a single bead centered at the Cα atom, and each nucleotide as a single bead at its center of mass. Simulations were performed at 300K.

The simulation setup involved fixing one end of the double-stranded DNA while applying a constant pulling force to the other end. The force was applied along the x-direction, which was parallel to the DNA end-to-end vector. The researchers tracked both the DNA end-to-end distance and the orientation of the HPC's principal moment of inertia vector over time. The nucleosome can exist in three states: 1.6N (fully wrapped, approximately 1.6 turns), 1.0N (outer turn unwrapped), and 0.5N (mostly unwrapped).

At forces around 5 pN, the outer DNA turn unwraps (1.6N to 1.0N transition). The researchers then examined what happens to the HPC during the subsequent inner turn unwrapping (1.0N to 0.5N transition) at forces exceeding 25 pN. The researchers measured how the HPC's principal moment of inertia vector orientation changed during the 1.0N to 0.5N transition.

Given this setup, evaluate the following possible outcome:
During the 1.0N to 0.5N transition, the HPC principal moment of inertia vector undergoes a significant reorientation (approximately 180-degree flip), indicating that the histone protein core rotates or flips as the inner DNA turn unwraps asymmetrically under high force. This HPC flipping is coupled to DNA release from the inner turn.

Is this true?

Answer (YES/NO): YES